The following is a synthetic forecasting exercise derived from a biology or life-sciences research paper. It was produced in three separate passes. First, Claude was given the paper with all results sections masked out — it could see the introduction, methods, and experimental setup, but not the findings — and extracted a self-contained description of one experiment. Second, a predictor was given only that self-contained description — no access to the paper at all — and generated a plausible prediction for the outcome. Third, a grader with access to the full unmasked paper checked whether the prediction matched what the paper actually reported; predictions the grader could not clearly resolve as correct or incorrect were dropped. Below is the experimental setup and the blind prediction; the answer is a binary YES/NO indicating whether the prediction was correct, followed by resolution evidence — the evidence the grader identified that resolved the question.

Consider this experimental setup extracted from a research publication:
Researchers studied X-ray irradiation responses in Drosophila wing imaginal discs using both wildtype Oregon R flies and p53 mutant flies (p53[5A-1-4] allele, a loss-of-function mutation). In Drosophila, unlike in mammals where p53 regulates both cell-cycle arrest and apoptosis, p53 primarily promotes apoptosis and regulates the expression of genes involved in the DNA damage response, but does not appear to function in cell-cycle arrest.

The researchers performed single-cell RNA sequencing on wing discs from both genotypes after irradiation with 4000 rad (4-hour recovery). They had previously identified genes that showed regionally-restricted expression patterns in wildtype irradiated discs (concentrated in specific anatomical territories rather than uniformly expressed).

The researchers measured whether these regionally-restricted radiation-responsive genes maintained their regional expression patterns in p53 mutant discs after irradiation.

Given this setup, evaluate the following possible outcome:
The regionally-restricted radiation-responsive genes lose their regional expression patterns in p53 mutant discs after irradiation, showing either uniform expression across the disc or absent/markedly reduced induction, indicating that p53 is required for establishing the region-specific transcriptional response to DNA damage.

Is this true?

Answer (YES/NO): NO